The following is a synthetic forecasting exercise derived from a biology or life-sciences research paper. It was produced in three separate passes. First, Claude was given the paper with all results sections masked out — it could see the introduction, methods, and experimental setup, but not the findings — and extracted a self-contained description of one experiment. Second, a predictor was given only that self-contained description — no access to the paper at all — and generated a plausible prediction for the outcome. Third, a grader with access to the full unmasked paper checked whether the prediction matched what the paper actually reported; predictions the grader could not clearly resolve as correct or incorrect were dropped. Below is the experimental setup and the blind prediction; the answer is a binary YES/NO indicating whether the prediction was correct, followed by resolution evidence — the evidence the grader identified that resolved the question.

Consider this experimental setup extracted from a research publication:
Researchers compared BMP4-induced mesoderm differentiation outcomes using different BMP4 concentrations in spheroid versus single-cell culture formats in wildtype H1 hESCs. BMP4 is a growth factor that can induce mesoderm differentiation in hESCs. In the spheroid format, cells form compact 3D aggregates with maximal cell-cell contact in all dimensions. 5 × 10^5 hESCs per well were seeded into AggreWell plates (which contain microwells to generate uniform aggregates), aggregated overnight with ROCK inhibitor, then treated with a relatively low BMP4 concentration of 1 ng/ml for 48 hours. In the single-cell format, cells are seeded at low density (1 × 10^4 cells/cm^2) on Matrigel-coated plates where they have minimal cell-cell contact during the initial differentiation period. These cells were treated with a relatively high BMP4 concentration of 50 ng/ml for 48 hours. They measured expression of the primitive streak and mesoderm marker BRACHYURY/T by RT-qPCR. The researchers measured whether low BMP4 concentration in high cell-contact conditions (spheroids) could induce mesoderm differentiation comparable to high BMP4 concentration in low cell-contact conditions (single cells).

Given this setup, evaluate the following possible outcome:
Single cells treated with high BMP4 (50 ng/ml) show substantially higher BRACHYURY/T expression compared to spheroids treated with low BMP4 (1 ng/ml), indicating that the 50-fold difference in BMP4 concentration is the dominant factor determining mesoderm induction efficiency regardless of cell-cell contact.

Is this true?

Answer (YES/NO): NO